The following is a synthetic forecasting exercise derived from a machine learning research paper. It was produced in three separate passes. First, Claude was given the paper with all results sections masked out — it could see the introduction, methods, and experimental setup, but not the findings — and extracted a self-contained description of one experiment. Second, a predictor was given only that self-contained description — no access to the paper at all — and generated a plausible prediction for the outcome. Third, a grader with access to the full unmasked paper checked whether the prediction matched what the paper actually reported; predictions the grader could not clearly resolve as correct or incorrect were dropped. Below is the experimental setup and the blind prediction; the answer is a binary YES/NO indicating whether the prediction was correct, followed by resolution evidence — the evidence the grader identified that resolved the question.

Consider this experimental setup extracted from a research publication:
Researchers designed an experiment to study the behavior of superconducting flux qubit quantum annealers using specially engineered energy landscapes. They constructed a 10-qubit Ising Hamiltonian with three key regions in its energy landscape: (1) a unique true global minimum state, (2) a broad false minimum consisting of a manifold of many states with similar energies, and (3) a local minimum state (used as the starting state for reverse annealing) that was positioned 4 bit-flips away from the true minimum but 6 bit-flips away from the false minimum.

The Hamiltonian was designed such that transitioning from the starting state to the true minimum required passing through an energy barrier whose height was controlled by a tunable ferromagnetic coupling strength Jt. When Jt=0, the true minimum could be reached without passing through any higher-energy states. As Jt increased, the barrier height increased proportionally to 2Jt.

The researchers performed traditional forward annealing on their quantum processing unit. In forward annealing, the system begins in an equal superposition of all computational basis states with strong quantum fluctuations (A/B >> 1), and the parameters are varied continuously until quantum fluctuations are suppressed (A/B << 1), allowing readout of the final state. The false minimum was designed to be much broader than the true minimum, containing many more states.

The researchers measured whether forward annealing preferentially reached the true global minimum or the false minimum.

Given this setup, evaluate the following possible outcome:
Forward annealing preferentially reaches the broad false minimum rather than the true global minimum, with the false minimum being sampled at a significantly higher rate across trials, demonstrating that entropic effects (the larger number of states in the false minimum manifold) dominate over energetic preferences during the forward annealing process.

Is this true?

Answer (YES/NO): YES